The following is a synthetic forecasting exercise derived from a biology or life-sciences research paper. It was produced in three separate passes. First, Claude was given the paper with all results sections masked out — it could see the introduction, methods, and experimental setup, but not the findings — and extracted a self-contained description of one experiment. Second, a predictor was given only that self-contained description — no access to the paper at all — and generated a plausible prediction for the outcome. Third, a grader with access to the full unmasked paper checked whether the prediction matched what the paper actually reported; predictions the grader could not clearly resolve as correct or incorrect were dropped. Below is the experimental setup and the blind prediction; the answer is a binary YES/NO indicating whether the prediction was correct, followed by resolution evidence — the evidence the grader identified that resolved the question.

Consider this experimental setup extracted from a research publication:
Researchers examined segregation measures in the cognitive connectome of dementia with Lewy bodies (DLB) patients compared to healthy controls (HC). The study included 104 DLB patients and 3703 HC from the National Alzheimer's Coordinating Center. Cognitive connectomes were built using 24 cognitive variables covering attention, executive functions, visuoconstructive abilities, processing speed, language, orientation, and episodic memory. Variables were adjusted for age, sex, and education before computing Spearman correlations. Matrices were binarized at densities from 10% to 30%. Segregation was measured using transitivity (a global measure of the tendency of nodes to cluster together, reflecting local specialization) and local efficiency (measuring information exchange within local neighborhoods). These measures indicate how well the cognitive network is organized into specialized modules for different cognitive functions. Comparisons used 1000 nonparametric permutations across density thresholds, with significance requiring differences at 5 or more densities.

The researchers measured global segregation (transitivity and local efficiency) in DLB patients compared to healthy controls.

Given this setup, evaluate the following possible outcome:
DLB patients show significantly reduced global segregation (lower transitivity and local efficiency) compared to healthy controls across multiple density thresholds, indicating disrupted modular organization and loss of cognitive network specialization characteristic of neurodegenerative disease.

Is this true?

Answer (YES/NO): YES